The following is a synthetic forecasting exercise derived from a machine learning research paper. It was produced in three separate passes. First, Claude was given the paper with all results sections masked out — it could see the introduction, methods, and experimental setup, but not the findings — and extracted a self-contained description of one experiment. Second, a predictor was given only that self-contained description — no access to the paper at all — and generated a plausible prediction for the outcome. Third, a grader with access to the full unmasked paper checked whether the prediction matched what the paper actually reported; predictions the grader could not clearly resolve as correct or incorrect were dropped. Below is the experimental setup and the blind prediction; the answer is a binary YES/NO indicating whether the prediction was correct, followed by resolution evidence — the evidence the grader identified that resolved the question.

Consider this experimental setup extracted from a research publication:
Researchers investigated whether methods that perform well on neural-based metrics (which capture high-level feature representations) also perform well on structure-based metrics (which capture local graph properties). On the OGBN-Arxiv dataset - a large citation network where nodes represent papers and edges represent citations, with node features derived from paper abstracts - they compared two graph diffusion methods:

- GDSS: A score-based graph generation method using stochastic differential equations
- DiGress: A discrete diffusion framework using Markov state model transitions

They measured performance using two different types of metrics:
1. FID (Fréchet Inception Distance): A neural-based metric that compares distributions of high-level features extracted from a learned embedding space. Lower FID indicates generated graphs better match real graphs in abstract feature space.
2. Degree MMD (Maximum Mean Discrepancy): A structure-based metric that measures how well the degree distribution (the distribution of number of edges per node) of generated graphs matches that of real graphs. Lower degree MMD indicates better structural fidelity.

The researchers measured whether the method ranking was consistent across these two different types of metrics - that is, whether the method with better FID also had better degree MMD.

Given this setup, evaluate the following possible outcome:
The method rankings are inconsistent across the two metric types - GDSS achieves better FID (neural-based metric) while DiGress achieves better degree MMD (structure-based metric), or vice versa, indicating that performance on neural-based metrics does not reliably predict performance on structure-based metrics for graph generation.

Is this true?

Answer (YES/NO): YES